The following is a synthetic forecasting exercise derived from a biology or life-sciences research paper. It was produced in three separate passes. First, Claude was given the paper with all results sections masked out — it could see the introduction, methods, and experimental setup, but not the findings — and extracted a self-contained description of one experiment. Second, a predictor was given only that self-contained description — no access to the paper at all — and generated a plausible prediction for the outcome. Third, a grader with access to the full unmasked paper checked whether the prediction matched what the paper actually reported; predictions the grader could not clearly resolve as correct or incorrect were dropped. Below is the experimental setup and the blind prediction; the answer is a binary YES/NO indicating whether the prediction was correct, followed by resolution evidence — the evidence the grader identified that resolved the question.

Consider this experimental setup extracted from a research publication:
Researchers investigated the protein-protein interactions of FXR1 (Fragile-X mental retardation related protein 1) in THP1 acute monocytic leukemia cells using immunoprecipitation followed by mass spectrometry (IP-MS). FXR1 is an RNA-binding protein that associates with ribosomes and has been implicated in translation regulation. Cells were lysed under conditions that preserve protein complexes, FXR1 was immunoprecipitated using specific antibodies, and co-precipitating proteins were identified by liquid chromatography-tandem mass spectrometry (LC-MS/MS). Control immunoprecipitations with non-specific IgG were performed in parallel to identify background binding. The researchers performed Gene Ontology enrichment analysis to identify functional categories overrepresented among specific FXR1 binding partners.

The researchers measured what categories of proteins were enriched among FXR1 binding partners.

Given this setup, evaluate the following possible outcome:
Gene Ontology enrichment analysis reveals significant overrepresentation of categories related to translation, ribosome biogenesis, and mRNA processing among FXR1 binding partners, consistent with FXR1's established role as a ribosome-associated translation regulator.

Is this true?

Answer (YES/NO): YES